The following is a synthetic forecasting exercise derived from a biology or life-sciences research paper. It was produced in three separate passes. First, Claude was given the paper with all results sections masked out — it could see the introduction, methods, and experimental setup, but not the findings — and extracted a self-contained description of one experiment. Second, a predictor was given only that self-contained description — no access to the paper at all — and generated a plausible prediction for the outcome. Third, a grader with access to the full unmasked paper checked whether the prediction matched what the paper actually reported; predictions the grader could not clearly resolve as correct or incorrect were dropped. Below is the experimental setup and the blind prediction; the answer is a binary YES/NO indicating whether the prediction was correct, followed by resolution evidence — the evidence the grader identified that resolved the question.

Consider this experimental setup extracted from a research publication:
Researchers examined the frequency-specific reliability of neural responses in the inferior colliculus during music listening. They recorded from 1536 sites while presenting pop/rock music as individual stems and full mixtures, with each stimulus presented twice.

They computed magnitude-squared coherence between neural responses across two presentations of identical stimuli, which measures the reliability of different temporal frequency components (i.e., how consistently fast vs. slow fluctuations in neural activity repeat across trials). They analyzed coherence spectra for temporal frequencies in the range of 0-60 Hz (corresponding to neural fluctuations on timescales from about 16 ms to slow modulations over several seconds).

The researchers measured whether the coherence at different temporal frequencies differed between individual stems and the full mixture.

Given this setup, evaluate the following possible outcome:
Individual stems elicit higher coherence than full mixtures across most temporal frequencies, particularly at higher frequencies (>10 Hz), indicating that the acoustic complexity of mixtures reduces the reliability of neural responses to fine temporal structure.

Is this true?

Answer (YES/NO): NO